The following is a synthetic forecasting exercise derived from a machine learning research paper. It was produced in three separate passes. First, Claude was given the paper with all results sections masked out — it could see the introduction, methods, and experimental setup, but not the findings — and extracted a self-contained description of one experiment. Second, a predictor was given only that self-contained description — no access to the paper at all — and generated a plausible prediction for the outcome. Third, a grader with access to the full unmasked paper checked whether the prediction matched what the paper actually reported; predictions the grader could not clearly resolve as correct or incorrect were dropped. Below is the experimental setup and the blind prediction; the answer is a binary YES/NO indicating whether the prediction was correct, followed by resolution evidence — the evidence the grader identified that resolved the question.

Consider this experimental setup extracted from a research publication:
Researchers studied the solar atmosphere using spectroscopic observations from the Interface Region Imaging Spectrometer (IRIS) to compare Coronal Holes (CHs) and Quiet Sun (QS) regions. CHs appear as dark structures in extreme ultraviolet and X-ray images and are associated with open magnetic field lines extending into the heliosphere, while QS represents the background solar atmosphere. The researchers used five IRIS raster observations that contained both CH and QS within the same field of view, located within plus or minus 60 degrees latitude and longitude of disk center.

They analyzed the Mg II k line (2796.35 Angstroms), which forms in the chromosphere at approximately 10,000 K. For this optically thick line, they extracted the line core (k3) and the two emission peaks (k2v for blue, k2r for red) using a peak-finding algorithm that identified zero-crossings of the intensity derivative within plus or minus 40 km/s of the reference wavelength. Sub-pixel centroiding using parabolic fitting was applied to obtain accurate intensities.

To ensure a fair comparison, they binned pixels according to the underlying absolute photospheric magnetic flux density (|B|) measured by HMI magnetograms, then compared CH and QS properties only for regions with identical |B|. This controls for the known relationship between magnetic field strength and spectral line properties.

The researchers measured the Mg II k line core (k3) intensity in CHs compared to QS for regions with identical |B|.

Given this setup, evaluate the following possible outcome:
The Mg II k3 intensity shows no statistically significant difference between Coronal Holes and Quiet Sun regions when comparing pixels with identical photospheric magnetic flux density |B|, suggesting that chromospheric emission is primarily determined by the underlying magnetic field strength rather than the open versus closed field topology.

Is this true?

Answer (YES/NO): NO